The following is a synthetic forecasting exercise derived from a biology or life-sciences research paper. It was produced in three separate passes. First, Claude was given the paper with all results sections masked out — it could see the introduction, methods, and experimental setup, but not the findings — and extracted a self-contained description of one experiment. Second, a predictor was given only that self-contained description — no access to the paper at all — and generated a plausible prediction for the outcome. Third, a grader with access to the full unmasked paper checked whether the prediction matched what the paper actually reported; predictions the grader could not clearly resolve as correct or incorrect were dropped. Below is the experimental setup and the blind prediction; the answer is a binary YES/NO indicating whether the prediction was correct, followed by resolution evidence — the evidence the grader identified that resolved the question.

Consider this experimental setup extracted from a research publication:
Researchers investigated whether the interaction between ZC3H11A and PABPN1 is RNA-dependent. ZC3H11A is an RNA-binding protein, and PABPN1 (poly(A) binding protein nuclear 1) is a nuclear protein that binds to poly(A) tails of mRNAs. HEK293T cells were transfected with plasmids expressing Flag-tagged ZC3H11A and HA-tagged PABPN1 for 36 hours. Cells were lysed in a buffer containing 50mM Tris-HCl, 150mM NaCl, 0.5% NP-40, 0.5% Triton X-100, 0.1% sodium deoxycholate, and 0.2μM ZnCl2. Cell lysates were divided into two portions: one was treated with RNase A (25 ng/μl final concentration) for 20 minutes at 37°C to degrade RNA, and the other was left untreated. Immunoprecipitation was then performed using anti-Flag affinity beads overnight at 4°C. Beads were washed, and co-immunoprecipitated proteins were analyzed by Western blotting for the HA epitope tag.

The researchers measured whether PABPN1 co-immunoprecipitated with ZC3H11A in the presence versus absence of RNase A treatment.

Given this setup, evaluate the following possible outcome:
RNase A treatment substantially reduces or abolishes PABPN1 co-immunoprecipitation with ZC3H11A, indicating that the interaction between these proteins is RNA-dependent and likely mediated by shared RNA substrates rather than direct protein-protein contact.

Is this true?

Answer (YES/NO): NO